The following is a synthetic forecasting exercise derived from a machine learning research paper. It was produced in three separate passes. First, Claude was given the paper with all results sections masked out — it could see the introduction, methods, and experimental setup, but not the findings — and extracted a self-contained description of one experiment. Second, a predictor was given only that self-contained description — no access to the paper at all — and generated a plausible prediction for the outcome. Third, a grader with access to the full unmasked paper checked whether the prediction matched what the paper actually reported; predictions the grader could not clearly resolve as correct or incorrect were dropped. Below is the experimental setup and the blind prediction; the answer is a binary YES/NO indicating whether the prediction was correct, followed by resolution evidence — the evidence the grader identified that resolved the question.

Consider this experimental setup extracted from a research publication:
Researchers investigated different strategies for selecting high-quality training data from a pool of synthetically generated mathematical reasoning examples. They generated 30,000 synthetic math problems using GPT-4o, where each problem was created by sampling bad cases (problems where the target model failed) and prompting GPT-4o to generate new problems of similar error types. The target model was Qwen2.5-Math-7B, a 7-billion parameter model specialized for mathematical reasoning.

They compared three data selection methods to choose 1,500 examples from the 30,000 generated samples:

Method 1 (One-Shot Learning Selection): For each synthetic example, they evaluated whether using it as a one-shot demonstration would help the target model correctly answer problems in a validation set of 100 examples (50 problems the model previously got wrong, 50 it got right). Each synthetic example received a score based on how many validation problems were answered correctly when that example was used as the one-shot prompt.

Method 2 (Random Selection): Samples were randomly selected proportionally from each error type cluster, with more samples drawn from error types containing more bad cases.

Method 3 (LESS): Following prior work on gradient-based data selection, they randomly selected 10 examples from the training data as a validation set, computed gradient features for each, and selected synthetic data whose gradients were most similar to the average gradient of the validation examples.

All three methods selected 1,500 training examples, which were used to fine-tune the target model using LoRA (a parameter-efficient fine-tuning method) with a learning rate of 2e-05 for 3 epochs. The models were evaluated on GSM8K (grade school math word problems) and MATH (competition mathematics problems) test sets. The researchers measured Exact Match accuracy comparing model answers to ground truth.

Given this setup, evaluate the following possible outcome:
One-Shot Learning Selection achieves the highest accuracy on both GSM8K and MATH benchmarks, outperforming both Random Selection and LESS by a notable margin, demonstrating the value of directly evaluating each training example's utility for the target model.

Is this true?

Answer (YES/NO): YES